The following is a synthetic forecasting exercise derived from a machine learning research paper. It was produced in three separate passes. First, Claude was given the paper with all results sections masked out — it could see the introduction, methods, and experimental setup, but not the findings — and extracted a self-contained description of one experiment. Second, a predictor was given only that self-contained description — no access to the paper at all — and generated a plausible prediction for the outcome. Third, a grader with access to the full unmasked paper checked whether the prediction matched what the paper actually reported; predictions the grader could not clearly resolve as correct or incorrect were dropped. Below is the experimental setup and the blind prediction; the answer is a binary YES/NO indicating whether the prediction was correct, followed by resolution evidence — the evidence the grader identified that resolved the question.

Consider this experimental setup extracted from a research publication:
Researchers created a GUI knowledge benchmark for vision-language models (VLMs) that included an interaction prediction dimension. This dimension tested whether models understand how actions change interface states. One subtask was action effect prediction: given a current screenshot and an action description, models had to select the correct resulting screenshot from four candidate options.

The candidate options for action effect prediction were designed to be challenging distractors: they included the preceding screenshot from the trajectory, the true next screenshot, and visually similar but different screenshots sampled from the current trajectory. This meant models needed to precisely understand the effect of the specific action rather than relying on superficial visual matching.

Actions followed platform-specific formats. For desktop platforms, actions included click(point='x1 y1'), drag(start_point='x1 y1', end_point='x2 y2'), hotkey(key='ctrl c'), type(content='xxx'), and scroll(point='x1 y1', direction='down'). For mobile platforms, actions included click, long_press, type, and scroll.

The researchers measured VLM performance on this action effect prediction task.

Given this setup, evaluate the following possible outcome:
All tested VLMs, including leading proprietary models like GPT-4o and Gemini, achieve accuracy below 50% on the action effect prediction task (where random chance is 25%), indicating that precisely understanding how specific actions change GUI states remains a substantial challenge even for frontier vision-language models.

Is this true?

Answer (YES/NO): NO